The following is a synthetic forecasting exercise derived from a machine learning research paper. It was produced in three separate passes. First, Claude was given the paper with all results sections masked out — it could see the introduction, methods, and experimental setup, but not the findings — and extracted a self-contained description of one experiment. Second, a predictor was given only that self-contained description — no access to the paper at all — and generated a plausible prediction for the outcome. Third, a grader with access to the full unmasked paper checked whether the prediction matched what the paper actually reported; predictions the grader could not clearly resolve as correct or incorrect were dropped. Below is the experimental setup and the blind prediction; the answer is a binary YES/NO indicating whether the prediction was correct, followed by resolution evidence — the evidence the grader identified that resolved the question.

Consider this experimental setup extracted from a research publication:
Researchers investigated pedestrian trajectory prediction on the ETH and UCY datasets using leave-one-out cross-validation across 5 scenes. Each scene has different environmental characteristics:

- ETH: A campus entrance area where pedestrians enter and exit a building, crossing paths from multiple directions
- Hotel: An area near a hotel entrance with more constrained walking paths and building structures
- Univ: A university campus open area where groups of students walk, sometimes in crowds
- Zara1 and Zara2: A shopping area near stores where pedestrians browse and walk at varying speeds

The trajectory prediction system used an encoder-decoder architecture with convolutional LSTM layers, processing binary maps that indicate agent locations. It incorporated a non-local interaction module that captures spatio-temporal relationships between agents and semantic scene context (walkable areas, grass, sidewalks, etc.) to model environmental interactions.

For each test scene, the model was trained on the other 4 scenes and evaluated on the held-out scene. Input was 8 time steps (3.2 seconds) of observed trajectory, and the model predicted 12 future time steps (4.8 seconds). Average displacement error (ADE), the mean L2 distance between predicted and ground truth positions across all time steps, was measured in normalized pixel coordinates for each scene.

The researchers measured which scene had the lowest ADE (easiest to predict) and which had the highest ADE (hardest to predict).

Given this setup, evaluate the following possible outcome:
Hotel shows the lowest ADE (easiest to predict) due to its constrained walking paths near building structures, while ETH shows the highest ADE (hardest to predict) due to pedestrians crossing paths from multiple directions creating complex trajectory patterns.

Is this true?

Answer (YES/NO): NO